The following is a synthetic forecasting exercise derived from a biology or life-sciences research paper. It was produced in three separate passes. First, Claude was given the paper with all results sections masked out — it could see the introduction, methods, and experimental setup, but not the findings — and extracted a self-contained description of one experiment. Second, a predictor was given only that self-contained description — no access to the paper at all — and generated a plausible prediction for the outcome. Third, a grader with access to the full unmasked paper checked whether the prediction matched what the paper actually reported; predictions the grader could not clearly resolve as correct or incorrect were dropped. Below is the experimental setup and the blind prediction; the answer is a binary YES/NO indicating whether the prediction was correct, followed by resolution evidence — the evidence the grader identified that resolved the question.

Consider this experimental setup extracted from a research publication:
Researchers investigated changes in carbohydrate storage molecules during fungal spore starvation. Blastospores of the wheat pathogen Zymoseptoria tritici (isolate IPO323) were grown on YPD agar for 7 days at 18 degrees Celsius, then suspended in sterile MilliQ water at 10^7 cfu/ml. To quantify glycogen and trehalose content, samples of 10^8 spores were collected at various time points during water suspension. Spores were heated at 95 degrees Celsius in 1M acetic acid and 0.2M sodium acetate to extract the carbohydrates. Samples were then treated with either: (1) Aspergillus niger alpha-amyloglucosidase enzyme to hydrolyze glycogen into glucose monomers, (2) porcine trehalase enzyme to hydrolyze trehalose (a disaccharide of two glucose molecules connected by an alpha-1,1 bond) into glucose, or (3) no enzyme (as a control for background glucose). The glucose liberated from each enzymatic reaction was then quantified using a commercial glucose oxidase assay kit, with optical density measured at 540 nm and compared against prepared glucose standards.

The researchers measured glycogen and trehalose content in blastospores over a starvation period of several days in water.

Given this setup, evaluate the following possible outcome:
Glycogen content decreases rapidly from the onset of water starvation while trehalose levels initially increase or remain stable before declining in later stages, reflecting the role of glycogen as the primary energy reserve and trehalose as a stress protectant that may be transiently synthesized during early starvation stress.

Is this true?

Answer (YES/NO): NO